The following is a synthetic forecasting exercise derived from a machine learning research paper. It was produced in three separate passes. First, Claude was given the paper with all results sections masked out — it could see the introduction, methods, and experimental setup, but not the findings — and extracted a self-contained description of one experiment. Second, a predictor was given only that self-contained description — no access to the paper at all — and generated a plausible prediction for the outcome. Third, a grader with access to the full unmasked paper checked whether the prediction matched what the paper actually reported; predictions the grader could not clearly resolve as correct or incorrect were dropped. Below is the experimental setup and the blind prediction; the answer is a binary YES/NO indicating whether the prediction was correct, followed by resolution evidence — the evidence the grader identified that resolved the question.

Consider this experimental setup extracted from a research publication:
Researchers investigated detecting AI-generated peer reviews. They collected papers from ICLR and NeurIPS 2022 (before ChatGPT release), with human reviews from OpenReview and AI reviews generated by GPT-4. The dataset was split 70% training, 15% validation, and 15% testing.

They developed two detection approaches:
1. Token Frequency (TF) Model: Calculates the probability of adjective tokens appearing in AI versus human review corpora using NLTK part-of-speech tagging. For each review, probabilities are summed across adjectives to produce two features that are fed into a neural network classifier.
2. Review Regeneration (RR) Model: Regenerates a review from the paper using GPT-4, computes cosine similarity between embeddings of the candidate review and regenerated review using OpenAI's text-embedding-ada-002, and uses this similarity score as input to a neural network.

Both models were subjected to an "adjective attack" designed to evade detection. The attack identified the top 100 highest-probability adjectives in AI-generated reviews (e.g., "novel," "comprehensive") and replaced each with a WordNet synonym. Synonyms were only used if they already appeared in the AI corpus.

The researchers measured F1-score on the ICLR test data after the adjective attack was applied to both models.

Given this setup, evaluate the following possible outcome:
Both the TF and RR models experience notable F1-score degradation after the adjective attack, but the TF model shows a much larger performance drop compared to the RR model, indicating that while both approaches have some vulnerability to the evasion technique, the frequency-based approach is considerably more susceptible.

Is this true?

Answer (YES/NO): YES